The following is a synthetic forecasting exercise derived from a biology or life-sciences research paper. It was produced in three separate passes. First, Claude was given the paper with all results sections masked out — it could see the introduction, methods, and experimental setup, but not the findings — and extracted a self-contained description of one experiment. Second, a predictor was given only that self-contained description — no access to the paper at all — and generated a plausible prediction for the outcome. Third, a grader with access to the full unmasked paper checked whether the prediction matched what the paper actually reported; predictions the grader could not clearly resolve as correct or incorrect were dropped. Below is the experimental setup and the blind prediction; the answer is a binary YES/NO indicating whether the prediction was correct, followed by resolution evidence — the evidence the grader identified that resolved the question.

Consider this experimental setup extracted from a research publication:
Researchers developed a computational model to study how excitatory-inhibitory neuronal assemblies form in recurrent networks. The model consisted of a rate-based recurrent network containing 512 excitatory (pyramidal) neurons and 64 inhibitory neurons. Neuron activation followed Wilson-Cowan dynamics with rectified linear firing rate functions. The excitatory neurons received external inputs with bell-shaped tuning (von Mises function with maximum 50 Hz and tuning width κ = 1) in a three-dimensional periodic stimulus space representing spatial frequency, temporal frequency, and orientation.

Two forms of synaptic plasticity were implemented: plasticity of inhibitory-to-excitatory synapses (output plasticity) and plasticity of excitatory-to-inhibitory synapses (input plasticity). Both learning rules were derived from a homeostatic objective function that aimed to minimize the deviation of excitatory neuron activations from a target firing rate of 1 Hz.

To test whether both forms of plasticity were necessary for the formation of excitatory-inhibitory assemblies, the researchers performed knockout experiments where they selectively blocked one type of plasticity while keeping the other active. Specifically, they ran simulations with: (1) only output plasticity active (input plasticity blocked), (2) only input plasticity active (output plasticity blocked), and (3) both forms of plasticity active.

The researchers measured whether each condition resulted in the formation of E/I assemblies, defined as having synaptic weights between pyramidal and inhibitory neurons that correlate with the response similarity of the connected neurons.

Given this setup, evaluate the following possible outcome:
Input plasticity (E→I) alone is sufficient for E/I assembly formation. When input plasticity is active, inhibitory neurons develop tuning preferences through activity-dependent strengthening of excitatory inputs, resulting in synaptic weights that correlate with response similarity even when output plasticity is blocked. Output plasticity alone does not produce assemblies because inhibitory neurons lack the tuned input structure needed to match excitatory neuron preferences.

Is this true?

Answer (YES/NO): NO